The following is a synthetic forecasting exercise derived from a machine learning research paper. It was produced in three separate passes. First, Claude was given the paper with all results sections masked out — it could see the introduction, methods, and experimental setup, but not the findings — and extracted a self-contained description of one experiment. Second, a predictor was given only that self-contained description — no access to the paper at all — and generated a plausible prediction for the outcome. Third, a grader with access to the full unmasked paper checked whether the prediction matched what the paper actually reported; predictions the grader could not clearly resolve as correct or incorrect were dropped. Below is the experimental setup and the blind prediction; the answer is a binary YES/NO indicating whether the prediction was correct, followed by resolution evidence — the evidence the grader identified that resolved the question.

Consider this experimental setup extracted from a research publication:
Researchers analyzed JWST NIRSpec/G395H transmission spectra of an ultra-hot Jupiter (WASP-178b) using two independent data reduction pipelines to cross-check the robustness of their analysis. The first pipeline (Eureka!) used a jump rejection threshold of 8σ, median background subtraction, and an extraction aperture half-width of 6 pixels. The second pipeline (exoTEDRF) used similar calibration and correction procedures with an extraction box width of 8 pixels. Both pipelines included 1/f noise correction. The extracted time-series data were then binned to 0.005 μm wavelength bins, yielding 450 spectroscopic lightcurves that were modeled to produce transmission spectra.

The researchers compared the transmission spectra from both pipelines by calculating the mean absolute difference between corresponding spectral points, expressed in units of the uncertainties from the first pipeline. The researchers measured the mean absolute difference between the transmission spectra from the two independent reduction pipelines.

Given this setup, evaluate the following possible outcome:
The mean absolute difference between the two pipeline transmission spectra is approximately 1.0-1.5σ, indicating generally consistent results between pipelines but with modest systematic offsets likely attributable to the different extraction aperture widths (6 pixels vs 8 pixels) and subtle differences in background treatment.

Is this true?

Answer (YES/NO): NO